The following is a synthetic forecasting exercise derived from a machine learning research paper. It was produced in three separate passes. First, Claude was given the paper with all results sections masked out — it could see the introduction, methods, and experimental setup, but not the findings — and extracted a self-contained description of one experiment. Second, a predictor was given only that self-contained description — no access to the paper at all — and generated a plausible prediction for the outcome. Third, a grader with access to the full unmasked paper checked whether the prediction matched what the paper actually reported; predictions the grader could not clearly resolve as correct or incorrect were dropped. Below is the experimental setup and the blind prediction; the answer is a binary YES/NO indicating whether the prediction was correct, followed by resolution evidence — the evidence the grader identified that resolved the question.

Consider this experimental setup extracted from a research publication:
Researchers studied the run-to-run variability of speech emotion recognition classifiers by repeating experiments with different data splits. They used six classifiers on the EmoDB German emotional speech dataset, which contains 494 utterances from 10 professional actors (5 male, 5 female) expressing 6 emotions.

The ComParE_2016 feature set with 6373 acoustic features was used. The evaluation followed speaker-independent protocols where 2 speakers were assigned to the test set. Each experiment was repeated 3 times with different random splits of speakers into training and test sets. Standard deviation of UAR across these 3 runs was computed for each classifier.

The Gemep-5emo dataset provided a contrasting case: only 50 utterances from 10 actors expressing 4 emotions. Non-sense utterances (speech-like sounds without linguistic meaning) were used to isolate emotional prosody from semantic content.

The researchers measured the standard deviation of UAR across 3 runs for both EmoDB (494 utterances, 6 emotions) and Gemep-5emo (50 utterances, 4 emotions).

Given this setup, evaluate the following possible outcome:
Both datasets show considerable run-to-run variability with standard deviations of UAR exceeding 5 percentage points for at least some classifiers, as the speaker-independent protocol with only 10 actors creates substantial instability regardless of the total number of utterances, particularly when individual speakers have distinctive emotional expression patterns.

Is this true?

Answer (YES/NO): NO